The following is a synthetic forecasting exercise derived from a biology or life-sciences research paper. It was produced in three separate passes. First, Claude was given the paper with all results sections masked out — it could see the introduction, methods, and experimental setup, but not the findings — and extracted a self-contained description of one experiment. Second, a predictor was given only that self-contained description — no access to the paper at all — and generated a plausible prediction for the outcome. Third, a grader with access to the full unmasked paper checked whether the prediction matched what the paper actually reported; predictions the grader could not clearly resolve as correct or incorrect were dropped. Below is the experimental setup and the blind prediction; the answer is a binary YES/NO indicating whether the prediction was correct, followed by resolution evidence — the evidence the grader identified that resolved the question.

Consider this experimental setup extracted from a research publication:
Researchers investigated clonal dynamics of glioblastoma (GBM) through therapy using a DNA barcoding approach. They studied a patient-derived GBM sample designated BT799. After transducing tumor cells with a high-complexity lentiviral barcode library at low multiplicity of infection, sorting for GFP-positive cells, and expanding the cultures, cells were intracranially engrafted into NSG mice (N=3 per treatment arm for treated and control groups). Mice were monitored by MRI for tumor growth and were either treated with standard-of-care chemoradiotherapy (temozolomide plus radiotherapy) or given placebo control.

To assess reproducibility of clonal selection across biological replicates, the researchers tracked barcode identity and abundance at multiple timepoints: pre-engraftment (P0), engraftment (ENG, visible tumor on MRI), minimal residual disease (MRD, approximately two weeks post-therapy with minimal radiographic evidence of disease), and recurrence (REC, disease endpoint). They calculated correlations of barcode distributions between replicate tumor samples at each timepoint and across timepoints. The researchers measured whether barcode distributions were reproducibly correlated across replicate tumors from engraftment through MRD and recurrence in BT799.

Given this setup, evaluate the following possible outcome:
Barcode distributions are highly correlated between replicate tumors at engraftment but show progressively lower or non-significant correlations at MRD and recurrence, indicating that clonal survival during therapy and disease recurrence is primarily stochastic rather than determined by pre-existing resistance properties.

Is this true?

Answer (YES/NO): NO